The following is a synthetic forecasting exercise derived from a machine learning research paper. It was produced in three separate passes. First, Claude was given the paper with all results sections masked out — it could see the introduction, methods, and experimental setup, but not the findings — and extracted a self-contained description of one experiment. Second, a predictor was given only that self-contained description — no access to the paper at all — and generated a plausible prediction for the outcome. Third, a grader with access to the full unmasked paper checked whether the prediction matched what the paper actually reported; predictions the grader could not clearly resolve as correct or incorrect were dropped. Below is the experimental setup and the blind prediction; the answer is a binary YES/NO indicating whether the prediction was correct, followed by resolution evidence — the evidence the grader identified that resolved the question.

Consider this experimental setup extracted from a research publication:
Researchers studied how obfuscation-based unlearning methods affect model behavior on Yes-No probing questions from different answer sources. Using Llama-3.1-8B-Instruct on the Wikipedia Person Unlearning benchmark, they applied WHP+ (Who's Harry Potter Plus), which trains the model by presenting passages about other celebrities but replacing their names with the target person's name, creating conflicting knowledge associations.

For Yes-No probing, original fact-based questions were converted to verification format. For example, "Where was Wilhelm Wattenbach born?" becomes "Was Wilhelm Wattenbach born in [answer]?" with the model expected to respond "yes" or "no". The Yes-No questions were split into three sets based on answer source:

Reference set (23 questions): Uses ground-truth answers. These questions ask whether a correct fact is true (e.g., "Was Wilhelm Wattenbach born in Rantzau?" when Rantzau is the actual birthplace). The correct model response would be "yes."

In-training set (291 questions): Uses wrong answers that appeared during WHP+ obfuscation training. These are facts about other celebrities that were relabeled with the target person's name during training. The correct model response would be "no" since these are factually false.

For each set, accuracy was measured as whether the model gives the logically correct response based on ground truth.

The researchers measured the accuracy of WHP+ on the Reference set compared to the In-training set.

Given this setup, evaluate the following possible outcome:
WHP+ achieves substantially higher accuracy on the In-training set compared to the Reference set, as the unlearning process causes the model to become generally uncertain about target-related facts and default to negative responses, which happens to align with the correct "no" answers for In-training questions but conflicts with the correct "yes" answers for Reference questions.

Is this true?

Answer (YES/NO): NO